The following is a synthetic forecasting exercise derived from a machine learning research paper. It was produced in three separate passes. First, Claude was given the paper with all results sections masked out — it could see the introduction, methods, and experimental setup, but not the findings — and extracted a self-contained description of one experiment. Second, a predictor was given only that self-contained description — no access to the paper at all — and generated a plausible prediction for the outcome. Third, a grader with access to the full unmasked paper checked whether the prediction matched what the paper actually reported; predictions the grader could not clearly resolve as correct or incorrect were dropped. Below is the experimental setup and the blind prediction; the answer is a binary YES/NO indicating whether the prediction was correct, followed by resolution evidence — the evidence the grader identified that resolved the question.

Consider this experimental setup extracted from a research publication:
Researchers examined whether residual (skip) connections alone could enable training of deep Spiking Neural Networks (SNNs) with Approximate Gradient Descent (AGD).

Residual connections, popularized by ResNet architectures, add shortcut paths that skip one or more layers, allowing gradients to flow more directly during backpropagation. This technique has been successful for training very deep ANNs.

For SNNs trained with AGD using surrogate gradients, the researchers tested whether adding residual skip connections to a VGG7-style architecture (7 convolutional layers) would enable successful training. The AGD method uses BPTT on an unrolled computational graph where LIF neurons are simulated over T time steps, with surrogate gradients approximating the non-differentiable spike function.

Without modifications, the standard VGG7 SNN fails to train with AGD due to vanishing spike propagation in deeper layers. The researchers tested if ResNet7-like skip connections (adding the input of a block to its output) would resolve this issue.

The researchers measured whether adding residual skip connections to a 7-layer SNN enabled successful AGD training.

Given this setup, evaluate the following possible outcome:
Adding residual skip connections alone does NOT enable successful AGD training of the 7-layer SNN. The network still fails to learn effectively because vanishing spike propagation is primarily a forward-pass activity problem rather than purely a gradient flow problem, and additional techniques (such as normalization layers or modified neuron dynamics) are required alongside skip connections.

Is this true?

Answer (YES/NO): NO